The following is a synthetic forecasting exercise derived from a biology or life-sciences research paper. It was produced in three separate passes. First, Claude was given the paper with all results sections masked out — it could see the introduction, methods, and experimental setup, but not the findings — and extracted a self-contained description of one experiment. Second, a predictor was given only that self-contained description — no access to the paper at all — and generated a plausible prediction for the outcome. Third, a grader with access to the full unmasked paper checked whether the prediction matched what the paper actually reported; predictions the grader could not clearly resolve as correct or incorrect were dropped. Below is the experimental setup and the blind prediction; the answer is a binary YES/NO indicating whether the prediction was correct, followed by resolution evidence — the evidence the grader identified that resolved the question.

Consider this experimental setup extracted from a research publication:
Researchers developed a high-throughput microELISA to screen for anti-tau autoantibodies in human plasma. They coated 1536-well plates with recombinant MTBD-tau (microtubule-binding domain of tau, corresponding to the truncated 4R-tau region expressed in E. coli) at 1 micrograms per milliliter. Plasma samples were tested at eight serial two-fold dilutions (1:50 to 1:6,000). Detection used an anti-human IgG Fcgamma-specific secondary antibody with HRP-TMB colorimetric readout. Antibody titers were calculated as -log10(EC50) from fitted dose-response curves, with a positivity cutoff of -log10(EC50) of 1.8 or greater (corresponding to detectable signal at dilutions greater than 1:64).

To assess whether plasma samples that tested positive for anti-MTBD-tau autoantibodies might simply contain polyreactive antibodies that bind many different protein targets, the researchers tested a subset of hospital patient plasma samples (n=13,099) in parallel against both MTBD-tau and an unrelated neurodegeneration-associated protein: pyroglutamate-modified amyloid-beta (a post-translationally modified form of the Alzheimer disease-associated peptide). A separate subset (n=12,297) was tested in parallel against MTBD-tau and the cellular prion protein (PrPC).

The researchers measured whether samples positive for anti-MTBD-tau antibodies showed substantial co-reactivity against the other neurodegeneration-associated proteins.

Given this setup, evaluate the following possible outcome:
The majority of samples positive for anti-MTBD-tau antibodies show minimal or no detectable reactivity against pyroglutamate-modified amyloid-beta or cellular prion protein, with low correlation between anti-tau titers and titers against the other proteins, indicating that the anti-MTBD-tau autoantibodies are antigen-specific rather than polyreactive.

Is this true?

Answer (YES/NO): YES